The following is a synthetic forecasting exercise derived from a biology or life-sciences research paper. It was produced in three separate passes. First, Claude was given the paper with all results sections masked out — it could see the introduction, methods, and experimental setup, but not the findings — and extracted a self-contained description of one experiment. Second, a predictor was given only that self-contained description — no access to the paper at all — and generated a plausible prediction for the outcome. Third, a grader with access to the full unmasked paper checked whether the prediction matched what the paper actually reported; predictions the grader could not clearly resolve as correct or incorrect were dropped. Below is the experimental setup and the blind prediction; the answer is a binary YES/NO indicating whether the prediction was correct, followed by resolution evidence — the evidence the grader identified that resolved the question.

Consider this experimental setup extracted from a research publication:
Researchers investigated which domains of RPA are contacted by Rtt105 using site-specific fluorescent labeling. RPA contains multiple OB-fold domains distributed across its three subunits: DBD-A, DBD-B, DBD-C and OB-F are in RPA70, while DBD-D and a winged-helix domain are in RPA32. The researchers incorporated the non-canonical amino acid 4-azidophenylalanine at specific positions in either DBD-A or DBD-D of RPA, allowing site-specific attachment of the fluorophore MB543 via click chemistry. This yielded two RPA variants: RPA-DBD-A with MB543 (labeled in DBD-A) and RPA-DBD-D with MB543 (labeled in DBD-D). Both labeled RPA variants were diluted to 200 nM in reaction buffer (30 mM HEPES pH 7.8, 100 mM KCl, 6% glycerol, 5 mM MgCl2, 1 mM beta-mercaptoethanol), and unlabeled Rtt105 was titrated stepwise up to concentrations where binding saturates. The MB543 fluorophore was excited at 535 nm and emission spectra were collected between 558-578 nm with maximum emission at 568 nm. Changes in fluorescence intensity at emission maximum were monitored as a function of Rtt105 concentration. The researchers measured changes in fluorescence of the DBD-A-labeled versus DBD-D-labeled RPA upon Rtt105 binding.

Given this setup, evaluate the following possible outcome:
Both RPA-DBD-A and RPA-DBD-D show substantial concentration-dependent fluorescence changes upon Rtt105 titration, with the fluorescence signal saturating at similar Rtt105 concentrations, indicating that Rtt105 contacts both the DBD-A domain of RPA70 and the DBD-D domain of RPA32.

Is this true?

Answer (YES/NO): NO